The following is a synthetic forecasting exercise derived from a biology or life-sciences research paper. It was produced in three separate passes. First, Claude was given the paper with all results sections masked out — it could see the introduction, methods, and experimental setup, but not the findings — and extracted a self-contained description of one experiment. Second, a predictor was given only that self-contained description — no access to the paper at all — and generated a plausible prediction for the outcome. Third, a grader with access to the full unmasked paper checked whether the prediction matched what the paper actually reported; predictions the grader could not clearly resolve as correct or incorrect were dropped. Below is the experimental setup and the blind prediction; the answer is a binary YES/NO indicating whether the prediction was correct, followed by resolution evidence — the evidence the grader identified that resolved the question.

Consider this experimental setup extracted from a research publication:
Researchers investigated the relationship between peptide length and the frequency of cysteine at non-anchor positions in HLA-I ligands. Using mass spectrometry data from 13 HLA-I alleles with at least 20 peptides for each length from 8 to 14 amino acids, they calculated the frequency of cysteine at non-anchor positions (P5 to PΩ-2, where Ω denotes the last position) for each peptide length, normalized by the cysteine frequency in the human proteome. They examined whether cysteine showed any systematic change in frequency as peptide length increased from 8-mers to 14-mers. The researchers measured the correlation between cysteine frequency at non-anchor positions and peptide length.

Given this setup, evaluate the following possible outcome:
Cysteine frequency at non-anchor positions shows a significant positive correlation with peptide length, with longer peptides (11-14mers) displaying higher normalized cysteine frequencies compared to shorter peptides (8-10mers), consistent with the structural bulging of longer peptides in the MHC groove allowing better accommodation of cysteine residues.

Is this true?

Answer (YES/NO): NO